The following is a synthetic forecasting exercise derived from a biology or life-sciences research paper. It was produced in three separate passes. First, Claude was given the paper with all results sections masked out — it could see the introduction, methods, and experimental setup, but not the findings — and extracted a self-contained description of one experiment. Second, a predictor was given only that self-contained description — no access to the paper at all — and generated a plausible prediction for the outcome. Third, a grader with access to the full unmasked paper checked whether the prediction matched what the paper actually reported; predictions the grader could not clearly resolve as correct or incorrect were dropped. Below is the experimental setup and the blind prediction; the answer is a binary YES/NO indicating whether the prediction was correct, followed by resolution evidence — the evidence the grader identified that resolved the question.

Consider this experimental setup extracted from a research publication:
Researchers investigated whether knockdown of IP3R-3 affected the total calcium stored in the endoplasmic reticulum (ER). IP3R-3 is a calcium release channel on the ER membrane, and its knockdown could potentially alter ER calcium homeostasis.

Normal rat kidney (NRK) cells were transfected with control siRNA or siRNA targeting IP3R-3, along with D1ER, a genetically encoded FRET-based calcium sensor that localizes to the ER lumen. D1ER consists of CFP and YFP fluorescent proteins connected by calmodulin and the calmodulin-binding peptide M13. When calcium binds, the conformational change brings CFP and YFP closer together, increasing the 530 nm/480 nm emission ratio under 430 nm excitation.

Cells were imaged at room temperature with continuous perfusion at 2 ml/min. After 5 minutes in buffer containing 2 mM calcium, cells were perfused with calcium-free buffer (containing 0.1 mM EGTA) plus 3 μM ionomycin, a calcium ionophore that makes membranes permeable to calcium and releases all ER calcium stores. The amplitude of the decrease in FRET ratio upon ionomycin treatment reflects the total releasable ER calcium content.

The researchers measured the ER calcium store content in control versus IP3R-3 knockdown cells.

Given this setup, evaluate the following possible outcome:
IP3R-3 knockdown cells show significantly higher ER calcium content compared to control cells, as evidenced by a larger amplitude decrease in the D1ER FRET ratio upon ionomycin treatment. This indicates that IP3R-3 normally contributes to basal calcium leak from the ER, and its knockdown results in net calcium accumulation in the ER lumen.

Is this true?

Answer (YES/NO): NO